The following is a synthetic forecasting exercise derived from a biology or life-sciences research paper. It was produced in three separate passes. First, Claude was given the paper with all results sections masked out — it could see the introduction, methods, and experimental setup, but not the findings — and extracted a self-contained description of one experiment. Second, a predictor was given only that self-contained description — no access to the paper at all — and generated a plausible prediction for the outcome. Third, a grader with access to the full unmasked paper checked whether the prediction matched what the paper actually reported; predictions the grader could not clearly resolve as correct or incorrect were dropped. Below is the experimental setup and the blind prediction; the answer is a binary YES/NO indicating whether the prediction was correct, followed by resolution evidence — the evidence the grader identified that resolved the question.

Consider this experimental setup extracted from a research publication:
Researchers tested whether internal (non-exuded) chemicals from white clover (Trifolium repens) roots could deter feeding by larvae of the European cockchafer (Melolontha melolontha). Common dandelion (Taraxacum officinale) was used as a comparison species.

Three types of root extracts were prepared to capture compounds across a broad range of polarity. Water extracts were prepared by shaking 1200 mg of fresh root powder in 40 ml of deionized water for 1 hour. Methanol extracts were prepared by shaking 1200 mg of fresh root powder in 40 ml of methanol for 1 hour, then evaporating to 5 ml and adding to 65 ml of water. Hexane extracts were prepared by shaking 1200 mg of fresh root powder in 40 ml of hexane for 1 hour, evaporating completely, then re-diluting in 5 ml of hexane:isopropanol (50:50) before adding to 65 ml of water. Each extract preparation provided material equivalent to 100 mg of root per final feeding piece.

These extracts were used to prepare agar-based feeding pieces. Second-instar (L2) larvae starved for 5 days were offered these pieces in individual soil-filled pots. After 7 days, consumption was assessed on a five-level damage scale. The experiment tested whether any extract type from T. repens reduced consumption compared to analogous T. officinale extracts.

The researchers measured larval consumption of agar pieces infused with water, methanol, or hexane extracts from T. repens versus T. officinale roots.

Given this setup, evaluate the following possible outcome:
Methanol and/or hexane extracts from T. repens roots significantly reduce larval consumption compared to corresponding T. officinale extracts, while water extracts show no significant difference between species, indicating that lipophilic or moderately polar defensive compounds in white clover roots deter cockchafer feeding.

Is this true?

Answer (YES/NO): NO